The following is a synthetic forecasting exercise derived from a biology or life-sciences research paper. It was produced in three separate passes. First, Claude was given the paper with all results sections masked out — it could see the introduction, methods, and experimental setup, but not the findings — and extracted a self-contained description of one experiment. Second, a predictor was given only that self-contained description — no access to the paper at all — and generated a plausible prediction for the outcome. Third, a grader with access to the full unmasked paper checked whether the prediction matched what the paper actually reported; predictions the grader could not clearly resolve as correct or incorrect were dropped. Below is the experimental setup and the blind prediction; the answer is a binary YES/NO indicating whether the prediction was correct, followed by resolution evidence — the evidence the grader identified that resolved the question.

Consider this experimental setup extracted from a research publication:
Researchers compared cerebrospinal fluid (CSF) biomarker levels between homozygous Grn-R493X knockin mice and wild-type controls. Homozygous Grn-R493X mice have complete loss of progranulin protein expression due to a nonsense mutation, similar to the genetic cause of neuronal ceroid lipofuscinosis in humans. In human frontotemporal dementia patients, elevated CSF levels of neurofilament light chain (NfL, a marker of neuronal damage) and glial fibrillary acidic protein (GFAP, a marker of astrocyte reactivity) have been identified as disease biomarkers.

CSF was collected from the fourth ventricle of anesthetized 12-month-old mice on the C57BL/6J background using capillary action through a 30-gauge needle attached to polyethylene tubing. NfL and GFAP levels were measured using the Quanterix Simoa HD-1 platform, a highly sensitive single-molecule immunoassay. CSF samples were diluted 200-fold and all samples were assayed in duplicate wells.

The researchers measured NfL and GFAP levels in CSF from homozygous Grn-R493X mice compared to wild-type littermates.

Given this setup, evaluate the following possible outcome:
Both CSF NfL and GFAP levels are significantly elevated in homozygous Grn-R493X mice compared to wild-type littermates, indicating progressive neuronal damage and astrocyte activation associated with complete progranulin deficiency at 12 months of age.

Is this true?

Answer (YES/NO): NO